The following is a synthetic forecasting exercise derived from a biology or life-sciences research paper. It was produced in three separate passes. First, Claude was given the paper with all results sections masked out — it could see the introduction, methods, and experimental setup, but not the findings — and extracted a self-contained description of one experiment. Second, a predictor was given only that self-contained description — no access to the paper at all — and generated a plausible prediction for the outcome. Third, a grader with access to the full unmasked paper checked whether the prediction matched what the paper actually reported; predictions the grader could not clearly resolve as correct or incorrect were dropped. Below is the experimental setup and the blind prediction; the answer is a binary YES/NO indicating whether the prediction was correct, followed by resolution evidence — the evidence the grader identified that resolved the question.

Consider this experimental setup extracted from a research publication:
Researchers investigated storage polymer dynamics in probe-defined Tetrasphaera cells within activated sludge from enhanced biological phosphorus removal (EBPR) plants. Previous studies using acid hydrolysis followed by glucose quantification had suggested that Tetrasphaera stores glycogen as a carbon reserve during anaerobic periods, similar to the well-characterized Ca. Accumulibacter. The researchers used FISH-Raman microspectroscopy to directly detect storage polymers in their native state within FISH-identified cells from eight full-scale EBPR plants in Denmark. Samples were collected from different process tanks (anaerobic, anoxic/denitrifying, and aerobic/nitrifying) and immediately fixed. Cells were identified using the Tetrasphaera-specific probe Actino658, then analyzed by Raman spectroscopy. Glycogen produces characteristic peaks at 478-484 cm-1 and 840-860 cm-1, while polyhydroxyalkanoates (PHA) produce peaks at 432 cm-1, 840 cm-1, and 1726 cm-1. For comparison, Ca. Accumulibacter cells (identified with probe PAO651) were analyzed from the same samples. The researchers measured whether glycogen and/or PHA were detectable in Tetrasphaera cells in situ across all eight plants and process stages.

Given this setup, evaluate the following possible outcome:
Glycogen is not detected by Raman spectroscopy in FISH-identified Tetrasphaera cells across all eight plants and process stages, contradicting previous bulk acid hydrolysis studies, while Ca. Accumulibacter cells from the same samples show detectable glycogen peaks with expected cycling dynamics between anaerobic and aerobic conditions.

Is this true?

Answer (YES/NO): YES